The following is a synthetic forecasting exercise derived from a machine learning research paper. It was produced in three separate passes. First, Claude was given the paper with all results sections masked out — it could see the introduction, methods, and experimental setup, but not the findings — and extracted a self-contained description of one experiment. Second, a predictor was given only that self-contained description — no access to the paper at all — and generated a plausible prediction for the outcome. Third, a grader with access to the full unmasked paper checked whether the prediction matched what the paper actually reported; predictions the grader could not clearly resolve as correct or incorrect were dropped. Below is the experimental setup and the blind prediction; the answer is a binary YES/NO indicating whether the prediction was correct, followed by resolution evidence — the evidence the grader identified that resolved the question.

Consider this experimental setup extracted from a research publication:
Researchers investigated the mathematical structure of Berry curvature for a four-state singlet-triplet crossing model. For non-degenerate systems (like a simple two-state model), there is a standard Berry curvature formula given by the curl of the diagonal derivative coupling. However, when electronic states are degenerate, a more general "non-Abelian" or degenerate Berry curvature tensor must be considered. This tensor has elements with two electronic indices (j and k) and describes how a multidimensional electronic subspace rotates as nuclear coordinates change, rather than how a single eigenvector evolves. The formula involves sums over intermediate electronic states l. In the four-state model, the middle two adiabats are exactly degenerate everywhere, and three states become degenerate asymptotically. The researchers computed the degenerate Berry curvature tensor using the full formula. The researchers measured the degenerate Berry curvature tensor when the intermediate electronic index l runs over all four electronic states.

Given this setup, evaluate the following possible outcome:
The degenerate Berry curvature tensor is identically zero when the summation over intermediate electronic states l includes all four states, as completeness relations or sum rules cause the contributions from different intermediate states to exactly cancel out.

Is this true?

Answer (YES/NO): YES